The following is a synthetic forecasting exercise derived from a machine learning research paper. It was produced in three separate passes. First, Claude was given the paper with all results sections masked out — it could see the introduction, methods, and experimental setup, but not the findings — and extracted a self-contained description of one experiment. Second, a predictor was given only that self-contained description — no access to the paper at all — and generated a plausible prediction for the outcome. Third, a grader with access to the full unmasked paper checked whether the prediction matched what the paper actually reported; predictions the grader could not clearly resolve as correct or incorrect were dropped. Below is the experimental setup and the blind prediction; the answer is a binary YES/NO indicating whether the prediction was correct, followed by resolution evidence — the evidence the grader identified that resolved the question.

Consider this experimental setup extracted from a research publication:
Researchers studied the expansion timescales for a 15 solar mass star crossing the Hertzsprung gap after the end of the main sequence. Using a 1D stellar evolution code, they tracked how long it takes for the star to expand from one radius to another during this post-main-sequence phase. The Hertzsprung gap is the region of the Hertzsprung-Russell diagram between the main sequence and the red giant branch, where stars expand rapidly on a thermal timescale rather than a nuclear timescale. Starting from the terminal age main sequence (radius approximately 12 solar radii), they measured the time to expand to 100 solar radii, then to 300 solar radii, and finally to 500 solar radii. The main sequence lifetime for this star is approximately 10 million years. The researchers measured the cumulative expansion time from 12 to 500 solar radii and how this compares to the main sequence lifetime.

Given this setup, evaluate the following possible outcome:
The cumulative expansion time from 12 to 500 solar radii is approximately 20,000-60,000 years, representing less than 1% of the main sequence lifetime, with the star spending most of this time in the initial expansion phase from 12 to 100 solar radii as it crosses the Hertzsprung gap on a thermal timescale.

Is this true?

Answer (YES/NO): NO